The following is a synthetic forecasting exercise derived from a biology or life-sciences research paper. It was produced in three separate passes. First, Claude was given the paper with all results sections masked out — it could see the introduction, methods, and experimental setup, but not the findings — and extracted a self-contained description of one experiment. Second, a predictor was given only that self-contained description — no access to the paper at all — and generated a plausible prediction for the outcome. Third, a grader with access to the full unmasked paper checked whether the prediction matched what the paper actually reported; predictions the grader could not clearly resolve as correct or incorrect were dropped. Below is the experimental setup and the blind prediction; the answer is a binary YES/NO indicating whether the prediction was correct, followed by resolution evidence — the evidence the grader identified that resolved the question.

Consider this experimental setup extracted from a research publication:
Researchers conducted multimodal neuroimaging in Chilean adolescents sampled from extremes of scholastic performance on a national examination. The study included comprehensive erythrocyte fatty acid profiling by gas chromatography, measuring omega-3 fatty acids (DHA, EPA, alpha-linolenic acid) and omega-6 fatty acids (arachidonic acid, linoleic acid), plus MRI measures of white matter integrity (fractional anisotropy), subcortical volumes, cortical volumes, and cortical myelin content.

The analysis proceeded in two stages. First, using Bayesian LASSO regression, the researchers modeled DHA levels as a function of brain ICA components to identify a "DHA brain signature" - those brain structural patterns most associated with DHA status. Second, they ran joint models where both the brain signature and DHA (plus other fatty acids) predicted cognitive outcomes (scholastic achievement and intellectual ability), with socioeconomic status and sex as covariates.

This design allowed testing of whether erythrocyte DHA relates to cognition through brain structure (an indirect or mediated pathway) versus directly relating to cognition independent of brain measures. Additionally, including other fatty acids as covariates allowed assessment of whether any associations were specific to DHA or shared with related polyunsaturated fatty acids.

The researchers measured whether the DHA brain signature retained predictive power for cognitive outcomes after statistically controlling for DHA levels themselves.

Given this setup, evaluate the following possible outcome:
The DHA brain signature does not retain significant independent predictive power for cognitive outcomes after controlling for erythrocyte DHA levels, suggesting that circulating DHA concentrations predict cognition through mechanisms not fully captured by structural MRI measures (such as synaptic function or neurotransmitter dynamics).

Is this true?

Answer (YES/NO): NO